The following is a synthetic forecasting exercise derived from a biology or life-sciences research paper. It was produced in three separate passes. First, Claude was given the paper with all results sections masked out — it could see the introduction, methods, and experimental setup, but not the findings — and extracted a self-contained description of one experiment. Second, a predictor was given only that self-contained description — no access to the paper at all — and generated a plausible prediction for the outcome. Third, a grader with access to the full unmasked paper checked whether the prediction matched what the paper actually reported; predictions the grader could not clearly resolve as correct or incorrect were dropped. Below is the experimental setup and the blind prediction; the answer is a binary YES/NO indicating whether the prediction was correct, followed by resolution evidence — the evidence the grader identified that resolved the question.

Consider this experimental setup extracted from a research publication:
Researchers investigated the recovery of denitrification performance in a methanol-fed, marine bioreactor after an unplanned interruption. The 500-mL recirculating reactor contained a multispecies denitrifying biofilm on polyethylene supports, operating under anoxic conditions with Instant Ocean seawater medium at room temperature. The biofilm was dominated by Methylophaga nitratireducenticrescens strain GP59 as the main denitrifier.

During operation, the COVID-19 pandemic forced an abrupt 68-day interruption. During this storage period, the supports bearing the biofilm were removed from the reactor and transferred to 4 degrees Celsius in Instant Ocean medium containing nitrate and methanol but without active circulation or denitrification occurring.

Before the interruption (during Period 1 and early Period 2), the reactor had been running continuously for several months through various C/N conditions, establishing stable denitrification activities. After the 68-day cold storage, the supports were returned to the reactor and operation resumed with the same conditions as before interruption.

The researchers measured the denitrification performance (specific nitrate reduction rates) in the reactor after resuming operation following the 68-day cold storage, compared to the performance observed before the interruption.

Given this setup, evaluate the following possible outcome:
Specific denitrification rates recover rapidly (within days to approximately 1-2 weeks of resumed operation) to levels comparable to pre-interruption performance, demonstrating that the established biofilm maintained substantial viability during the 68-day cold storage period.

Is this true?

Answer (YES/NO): NO